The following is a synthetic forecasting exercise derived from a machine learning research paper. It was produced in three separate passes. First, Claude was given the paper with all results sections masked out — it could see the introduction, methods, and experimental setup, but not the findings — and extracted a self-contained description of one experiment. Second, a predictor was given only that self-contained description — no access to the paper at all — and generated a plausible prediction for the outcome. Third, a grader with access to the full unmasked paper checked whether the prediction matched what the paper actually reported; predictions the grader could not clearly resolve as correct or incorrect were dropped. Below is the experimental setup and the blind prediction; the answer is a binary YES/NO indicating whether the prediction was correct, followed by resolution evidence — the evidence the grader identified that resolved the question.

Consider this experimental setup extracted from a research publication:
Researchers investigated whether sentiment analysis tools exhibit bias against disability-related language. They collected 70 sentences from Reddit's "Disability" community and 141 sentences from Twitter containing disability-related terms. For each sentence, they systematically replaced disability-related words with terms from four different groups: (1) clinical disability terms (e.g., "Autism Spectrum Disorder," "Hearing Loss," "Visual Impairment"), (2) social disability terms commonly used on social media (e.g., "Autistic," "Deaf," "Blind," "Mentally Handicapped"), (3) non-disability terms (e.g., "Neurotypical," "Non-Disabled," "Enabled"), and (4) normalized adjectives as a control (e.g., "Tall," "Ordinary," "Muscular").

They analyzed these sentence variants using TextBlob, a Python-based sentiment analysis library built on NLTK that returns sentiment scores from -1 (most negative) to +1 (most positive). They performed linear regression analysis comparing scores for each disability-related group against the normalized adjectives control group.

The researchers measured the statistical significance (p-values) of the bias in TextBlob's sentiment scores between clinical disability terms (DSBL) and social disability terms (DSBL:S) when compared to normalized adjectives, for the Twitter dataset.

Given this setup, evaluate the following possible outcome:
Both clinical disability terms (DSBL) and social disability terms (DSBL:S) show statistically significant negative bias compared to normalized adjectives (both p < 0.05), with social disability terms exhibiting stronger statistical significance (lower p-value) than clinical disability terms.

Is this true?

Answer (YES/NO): NO